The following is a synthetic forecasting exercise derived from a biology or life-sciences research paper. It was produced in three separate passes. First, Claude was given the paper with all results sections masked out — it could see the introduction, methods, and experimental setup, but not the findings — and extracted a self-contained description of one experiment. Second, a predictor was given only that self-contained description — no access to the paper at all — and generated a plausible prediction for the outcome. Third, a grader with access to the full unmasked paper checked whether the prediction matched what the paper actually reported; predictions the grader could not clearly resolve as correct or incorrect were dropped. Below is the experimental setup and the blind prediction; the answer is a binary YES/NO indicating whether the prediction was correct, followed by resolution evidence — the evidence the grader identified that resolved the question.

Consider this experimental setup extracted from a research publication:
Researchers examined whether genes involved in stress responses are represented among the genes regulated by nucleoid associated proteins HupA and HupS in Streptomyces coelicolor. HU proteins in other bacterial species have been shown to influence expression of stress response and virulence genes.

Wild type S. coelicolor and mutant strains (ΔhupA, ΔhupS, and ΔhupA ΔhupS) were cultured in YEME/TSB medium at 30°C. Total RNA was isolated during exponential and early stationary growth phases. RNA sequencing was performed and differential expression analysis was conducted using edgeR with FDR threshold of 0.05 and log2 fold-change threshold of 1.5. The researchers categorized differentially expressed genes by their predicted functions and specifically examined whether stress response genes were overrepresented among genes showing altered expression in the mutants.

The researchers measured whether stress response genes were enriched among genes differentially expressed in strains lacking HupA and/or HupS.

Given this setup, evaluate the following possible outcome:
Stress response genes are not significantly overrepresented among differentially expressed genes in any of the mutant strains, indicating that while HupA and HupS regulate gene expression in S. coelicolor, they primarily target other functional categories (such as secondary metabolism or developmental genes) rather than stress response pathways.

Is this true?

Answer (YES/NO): NO